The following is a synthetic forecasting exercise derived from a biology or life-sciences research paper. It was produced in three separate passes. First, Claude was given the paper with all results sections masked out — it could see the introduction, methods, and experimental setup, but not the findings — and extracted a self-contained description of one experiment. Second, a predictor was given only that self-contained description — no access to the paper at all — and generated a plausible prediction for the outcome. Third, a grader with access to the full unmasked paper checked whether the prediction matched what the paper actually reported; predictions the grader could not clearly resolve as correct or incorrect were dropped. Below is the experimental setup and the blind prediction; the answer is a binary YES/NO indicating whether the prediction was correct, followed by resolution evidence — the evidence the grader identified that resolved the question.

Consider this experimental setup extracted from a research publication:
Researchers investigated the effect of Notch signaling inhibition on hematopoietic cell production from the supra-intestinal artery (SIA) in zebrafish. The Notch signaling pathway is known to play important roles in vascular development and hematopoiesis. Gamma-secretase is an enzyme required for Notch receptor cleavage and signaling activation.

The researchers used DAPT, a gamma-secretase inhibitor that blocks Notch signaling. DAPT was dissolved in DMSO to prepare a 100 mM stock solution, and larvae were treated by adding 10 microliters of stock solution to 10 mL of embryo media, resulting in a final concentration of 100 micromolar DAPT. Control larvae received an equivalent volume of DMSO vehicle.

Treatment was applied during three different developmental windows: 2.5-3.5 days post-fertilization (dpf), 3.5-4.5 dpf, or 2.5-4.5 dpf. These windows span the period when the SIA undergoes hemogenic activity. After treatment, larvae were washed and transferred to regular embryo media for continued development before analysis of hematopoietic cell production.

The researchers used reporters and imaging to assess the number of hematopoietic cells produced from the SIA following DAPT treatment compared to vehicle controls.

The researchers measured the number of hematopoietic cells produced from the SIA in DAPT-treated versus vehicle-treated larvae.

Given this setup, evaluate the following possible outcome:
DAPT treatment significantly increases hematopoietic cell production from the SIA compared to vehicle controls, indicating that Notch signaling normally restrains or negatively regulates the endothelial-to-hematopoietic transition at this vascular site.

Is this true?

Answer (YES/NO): NO